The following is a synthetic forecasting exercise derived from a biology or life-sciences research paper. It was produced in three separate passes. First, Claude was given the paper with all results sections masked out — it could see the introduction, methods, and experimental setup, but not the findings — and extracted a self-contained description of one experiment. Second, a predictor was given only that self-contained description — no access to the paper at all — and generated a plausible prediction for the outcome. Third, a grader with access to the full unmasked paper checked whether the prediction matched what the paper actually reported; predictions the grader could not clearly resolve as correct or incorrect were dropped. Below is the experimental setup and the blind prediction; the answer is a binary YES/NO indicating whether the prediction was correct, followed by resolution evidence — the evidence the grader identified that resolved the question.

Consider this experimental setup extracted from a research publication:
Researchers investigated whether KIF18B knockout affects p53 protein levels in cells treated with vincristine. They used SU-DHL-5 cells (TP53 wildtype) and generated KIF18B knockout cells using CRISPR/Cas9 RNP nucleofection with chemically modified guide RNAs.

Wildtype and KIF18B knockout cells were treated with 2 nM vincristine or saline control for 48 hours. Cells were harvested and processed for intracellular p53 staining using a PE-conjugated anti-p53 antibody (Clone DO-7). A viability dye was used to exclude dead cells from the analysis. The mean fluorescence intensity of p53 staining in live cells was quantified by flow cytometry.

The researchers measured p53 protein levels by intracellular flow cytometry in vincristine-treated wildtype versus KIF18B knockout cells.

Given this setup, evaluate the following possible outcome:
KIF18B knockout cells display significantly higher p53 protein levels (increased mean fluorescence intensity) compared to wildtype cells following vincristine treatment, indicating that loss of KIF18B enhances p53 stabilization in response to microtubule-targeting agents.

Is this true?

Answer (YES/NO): NO